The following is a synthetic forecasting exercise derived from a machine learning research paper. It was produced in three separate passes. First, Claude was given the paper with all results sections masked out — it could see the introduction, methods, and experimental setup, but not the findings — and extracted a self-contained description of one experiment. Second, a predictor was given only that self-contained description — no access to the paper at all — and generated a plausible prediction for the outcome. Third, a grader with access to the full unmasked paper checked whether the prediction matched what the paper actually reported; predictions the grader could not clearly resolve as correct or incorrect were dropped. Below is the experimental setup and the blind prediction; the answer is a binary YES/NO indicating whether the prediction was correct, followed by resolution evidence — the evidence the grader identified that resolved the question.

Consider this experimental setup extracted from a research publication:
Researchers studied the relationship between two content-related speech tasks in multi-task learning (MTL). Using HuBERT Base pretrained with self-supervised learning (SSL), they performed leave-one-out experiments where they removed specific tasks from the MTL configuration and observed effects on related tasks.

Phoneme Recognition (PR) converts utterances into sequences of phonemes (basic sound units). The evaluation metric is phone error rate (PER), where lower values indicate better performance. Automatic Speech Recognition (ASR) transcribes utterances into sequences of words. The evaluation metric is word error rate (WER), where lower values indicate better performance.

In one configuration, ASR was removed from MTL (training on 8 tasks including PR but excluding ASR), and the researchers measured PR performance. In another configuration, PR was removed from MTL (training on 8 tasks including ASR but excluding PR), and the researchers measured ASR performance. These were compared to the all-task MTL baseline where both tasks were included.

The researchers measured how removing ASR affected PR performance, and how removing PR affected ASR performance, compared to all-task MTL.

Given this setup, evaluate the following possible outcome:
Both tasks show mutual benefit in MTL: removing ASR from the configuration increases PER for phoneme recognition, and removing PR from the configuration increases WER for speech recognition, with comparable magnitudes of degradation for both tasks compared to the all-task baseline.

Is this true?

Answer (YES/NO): NO